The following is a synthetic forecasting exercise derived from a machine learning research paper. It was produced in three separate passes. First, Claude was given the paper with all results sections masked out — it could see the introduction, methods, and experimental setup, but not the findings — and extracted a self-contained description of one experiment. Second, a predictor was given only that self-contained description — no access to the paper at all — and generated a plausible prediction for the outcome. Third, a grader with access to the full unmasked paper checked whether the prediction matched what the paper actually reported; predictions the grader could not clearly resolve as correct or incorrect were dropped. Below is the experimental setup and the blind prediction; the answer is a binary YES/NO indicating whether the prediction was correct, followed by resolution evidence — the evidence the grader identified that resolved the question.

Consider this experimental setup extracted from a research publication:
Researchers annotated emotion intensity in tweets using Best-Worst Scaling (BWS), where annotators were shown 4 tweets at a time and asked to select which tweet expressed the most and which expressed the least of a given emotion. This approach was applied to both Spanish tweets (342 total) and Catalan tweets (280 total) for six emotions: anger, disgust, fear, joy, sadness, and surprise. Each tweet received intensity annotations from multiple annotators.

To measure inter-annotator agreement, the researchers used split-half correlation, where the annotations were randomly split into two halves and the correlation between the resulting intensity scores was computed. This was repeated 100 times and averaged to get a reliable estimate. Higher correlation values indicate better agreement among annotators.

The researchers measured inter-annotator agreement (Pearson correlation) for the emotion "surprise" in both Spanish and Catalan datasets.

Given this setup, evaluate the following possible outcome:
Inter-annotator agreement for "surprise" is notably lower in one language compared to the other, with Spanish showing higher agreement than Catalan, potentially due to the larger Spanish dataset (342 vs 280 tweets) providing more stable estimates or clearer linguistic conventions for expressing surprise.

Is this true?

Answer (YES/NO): YES